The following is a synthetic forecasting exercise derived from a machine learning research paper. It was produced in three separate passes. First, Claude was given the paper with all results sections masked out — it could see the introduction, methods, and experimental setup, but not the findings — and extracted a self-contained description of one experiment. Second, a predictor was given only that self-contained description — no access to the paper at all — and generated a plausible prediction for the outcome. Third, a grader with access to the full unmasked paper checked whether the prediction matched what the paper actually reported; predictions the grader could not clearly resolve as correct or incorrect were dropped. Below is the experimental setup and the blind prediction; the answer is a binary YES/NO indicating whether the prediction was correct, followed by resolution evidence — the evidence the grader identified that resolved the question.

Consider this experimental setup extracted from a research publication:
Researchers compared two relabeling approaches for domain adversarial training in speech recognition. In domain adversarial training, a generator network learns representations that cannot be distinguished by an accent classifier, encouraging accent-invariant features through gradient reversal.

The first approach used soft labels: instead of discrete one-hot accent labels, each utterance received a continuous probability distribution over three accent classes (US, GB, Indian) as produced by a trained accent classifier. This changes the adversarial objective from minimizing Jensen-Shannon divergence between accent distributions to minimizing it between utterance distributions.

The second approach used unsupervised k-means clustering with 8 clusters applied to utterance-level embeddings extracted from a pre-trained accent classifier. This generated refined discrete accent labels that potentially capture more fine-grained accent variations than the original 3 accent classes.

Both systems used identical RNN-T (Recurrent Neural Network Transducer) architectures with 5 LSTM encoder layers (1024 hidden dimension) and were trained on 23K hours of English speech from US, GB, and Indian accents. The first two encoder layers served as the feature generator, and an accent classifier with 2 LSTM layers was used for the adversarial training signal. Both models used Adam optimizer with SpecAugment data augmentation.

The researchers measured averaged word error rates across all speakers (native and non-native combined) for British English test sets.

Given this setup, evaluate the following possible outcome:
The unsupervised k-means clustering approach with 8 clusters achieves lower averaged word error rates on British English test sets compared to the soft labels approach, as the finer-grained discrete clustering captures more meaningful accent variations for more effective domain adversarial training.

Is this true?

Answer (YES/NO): YES